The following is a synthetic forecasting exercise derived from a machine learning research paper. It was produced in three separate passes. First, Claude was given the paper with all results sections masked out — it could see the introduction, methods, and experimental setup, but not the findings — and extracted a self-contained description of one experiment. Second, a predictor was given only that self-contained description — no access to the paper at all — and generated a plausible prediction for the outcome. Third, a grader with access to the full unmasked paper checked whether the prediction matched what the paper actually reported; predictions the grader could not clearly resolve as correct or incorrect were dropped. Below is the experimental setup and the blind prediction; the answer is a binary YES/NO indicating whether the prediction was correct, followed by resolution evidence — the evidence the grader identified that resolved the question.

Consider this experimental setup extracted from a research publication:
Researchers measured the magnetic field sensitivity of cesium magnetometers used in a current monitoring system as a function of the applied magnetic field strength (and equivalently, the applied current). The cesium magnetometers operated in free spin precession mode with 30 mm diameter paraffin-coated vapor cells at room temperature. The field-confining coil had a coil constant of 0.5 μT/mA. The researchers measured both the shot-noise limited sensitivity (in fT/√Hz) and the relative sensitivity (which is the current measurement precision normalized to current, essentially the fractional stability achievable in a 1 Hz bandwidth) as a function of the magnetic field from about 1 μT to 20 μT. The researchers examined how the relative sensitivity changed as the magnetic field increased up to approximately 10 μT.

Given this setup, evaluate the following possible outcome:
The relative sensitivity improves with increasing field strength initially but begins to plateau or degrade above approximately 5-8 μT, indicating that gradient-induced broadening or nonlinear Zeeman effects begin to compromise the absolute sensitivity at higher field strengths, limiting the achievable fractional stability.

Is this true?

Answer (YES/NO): NO